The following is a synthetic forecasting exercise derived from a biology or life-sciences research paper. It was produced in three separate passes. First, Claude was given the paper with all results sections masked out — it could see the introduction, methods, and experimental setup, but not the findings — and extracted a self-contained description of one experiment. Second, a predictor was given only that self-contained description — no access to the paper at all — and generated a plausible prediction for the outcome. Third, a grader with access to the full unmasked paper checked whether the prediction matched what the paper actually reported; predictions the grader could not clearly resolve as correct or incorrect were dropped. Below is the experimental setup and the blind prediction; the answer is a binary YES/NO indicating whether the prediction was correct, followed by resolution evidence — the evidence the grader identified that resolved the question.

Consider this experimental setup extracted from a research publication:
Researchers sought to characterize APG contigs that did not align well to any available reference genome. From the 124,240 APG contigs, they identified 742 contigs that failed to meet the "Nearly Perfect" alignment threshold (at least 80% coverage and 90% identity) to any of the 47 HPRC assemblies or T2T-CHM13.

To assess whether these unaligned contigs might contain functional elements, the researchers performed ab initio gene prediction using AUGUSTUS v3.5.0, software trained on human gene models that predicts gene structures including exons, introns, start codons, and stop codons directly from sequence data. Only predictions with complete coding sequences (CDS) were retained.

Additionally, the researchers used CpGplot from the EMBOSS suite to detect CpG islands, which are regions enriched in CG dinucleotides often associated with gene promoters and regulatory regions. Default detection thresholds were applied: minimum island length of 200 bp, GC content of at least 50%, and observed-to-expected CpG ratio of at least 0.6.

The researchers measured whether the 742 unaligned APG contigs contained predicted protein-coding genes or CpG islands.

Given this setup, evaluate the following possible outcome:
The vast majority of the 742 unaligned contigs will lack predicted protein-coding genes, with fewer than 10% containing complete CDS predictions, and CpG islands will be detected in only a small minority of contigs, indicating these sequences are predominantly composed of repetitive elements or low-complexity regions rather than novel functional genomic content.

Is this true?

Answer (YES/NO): NO